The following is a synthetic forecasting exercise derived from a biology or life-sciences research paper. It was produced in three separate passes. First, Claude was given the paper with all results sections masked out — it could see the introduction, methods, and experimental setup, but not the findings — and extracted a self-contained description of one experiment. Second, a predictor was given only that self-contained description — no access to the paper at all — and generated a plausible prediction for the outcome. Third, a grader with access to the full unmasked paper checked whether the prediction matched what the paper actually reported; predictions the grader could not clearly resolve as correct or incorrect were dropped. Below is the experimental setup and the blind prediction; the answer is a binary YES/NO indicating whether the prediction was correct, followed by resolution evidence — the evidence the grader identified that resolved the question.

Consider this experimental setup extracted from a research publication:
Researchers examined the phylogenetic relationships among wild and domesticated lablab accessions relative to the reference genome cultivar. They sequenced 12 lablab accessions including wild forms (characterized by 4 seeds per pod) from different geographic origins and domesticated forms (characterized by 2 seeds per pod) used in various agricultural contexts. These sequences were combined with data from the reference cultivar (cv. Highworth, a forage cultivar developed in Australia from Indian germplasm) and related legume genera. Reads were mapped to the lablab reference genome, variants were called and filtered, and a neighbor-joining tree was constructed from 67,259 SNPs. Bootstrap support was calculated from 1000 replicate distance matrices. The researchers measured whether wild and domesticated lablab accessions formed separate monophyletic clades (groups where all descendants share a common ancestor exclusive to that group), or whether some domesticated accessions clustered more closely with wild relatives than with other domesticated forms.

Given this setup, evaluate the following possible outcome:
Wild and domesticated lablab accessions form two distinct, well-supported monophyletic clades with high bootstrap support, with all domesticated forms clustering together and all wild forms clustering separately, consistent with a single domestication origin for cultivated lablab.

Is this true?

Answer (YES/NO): NO